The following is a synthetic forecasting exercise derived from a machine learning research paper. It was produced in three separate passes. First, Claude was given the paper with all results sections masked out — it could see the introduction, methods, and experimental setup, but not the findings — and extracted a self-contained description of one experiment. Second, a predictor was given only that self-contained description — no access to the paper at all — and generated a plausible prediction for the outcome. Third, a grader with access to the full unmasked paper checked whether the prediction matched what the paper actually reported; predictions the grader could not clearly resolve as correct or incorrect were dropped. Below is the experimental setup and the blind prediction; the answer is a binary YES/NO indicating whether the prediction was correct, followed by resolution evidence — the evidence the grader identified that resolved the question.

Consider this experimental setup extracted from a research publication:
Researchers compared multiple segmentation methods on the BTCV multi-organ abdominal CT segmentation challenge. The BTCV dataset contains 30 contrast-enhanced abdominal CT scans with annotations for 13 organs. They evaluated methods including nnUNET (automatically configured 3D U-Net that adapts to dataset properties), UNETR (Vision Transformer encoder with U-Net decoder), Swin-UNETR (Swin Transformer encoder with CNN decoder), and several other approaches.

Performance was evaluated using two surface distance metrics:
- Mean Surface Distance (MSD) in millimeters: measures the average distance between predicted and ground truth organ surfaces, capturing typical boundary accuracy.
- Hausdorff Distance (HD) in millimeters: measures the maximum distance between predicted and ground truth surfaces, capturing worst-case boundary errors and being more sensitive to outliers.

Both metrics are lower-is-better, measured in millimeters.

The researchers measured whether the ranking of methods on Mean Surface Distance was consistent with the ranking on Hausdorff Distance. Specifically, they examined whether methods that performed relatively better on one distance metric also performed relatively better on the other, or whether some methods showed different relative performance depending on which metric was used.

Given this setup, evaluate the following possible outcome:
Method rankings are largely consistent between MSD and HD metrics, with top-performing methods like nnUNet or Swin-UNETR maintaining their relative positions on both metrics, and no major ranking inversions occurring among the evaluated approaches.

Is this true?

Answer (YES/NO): NO